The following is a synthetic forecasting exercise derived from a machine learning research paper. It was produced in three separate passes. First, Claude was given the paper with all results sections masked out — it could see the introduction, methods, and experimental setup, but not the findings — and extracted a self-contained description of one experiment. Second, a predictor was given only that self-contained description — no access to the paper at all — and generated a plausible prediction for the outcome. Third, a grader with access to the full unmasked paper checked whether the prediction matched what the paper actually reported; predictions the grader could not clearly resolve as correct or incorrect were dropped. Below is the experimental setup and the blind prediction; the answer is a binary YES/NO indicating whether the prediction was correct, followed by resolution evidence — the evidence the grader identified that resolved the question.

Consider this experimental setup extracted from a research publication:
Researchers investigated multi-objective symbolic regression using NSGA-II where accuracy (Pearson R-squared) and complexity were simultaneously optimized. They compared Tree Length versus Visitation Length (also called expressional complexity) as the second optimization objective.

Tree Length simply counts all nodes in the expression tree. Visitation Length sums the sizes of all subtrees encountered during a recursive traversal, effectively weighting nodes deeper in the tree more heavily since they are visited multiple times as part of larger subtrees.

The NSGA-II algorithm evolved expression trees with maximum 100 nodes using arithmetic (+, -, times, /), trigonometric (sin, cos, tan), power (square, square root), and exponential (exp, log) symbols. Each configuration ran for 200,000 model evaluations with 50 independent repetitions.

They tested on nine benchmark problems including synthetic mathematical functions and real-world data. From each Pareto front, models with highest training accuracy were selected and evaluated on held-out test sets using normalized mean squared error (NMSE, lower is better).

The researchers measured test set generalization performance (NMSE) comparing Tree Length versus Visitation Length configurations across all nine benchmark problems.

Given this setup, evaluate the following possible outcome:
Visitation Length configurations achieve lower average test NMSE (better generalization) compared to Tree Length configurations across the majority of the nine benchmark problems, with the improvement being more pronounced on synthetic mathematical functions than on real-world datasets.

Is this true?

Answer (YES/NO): NO